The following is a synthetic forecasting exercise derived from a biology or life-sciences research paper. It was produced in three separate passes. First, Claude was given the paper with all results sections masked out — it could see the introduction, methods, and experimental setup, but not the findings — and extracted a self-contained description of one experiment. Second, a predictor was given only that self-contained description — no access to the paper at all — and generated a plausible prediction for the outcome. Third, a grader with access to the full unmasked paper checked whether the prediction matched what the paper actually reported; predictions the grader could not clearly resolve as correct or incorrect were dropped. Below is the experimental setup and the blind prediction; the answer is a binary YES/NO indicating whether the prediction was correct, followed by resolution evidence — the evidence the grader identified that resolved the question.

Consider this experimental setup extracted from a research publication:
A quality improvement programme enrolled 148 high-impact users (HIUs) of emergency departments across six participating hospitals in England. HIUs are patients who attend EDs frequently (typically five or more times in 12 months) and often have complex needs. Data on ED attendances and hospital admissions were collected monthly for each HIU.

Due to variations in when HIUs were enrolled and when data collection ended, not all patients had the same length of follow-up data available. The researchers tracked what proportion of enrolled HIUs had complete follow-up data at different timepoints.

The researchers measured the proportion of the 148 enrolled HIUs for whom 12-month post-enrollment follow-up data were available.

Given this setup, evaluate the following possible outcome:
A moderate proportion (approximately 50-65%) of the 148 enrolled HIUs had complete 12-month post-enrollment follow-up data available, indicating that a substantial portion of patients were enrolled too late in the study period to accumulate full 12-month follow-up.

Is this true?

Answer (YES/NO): NO